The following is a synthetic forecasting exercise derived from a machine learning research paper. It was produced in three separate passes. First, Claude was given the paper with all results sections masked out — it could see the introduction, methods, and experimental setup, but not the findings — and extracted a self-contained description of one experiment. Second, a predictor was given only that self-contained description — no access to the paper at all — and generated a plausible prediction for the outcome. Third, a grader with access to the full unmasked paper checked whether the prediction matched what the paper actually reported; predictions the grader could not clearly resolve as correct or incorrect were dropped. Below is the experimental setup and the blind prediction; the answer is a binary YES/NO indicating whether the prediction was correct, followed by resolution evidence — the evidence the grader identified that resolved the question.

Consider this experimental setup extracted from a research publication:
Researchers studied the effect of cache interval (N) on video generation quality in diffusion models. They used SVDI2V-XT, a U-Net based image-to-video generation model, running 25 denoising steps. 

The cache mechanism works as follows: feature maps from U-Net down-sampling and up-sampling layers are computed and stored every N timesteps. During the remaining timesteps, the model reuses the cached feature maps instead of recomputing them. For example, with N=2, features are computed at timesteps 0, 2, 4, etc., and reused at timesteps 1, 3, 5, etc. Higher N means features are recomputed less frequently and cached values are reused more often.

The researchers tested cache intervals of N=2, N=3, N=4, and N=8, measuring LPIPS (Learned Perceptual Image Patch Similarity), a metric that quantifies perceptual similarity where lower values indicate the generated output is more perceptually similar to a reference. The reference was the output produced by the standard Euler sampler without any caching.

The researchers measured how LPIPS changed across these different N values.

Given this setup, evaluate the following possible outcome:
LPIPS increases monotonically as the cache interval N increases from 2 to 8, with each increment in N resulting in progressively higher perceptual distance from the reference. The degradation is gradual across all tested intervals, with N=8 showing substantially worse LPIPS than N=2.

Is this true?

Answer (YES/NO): NO